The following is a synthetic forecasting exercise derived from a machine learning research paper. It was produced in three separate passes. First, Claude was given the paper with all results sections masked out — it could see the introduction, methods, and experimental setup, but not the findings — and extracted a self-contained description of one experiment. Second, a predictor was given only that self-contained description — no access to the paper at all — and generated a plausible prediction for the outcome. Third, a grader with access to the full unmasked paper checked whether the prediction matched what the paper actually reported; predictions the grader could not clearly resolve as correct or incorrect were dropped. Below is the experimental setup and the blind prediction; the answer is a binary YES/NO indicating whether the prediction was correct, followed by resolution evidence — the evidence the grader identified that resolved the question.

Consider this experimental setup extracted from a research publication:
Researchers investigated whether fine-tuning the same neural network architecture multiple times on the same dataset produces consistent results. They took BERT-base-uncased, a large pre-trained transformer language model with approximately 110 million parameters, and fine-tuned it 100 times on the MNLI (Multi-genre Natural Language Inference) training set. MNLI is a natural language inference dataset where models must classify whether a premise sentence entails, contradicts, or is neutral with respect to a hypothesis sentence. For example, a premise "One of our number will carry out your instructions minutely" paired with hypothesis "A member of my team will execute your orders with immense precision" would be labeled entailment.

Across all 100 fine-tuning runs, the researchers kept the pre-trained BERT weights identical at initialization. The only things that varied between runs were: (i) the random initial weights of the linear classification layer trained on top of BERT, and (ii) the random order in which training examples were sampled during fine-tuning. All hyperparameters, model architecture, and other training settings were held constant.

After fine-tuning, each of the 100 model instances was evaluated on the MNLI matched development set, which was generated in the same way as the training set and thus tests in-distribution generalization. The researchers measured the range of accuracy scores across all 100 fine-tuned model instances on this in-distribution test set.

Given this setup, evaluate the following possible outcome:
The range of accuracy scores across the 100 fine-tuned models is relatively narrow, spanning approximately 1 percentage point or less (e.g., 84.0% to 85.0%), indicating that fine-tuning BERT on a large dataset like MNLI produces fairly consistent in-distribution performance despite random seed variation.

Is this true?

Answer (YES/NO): NO